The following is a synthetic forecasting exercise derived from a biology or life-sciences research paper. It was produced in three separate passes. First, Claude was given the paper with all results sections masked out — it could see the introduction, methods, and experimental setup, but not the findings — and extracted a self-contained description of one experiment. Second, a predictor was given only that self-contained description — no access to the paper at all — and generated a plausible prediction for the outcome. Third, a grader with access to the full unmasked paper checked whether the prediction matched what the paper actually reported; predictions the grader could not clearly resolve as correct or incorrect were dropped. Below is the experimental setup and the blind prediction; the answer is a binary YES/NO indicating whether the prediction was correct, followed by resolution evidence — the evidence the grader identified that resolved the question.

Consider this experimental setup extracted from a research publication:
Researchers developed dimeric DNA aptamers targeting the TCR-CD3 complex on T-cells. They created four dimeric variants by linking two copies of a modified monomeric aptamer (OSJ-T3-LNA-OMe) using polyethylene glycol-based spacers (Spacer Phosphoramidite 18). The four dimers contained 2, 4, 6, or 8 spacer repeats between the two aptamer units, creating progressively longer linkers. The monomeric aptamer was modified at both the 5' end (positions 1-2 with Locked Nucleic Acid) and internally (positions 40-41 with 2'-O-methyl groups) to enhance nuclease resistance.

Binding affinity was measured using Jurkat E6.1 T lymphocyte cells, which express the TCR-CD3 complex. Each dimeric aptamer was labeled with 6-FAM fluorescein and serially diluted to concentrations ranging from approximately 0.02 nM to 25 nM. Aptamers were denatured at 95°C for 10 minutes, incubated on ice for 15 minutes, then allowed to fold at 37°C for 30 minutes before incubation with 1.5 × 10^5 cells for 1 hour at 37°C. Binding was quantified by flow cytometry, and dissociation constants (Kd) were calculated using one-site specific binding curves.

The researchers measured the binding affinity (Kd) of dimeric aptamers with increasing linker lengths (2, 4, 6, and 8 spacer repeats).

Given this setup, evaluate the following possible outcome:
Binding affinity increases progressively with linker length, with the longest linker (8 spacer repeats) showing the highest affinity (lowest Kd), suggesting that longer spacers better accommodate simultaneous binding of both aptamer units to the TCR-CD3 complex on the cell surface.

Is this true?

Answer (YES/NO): NO